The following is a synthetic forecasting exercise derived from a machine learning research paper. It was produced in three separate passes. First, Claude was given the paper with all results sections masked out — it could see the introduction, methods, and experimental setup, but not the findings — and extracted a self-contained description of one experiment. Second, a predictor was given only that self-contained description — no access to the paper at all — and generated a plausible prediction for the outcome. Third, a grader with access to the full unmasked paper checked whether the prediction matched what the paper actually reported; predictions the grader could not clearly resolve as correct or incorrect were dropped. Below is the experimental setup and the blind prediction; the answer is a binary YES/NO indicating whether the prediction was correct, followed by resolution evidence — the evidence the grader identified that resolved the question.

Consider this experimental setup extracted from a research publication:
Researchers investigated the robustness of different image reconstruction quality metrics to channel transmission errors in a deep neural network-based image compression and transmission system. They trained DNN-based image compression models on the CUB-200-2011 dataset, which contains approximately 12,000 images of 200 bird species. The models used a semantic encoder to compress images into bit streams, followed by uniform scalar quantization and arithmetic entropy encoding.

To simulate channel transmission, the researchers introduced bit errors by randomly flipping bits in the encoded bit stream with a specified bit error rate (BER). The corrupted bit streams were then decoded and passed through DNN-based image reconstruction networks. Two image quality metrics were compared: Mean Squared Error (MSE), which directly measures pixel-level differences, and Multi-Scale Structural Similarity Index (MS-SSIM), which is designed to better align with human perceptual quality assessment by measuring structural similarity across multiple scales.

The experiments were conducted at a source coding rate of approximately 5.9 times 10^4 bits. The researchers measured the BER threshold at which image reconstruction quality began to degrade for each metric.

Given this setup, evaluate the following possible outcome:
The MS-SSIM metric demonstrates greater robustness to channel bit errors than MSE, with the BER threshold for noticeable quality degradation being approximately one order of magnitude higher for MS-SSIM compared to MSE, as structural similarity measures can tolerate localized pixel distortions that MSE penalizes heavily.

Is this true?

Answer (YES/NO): NO